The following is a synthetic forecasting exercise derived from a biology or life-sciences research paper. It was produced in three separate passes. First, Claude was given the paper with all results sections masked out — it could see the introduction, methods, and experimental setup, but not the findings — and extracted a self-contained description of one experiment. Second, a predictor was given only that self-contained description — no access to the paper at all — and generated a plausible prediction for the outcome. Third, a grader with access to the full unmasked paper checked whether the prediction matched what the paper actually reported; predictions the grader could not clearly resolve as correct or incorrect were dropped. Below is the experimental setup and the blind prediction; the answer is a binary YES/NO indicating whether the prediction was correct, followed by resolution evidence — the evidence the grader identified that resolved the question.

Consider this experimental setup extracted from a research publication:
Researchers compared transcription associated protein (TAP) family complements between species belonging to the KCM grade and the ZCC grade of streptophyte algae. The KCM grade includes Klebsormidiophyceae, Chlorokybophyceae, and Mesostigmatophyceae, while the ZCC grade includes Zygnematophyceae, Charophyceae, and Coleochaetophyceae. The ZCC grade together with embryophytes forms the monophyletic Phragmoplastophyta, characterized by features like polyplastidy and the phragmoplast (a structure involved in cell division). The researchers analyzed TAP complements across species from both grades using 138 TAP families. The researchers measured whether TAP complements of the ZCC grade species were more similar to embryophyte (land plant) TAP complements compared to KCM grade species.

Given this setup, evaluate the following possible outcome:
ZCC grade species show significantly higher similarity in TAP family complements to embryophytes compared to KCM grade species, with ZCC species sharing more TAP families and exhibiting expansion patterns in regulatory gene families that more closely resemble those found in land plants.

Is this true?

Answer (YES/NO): YES